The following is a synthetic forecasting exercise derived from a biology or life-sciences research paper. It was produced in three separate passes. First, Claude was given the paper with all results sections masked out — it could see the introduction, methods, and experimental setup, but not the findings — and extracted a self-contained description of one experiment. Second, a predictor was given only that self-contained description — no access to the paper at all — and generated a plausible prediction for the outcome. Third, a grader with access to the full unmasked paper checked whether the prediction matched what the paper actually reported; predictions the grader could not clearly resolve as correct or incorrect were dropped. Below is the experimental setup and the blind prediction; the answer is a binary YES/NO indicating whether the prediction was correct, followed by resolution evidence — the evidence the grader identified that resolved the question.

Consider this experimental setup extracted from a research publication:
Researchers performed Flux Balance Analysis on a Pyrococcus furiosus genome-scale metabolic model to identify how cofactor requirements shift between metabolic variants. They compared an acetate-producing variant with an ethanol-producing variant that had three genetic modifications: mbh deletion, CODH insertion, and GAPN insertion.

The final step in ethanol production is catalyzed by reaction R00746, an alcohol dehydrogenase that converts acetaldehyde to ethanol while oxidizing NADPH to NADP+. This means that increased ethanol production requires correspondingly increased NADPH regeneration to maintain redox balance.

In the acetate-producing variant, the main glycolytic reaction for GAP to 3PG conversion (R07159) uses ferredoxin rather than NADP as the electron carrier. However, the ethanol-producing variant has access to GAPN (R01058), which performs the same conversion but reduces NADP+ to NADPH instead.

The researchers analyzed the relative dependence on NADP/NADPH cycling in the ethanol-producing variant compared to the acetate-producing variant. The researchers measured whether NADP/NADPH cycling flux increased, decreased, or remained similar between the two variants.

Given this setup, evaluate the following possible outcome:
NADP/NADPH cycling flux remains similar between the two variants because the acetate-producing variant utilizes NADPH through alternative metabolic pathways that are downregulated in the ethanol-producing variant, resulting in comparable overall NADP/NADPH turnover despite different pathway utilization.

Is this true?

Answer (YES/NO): NO